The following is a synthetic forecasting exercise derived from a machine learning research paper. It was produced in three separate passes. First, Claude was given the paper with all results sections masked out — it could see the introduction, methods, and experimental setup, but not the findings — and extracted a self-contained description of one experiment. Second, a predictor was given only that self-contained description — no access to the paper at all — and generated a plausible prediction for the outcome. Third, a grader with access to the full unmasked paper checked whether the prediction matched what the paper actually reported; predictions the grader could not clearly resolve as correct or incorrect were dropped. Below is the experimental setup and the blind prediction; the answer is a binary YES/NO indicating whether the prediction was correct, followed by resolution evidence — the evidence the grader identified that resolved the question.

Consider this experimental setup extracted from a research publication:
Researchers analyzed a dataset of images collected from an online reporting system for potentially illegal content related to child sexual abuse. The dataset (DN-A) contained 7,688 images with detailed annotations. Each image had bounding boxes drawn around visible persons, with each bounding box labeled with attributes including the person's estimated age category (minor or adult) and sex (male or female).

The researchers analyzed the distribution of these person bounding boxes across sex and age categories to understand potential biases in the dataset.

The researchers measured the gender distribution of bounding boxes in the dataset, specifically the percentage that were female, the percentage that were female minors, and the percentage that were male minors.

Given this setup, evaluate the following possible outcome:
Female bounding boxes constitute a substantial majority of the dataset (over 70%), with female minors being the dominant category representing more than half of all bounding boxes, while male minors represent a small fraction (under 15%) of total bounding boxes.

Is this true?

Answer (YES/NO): NO